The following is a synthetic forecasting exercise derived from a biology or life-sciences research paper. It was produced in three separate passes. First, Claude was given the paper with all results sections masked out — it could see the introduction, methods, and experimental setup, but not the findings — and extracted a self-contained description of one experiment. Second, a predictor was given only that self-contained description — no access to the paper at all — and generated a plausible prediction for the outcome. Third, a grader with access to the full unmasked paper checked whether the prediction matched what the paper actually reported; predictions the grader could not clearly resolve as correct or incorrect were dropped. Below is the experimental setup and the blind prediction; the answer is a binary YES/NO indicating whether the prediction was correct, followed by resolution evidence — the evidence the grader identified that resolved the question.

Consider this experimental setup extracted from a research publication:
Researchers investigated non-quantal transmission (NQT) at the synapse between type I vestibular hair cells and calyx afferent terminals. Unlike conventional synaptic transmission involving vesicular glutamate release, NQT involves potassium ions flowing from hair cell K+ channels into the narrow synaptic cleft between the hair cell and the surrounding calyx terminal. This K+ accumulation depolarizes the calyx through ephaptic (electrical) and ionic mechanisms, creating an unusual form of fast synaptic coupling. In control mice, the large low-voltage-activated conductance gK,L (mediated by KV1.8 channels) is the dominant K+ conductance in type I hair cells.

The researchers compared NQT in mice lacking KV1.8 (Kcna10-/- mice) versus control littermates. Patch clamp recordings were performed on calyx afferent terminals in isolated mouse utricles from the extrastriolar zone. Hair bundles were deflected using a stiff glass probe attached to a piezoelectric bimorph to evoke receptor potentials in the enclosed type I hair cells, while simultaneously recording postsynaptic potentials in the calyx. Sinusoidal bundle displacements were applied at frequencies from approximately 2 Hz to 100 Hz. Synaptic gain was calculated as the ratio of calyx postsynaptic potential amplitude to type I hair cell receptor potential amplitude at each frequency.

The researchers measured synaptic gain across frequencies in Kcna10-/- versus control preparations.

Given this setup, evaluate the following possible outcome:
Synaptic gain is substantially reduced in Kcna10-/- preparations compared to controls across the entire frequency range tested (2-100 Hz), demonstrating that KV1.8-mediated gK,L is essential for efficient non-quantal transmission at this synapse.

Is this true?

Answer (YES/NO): YES